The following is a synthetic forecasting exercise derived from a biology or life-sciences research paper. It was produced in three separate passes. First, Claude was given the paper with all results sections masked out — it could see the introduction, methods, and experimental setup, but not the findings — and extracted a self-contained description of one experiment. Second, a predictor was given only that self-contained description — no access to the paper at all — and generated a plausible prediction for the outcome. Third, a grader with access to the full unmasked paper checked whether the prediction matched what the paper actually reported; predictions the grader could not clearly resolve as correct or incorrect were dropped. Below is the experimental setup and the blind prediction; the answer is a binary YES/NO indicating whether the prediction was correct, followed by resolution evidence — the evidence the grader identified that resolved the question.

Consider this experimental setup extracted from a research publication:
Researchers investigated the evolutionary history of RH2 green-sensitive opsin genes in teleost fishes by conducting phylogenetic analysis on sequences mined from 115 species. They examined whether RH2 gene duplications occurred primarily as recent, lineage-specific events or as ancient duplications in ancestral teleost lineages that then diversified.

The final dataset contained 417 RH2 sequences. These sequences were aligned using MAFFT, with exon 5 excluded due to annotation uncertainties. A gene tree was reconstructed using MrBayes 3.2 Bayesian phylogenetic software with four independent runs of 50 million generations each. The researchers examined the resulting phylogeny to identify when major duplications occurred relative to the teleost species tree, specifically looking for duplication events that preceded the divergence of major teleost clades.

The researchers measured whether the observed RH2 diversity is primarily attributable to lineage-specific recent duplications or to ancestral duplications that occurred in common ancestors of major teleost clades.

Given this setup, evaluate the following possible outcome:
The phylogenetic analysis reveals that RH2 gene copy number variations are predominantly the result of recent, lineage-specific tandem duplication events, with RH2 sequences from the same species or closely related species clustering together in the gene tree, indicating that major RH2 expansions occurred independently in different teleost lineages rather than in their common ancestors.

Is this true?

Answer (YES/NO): NO